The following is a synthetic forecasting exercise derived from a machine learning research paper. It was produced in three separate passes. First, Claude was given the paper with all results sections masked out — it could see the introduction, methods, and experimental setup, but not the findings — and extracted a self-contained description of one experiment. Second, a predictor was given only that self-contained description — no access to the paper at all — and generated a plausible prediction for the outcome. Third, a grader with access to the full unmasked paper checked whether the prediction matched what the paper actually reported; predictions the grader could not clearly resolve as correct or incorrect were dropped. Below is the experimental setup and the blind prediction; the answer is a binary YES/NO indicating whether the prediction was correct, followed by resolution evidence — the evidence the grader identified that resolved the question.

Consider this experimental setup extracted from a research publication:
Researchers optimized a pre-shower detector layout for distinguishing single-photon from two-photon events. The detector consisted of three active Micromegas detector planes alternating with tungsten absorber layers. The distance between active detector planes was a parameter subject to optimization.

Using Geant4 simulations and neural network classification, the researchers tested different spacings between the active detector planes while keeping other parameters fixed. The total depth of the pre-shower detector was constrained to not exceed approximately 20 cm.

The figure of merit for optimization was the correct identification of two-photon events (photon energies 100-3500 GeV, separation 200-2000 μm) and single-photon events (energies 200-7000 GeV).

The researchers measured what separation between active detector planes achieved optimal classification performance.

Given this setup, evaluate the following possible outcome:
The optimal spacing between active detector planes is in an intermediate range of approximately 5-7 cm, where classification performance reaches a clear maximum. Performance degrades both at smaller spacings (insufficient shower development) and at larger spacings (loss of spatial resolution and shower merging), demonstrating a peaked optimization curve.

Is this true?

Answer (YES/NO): YES